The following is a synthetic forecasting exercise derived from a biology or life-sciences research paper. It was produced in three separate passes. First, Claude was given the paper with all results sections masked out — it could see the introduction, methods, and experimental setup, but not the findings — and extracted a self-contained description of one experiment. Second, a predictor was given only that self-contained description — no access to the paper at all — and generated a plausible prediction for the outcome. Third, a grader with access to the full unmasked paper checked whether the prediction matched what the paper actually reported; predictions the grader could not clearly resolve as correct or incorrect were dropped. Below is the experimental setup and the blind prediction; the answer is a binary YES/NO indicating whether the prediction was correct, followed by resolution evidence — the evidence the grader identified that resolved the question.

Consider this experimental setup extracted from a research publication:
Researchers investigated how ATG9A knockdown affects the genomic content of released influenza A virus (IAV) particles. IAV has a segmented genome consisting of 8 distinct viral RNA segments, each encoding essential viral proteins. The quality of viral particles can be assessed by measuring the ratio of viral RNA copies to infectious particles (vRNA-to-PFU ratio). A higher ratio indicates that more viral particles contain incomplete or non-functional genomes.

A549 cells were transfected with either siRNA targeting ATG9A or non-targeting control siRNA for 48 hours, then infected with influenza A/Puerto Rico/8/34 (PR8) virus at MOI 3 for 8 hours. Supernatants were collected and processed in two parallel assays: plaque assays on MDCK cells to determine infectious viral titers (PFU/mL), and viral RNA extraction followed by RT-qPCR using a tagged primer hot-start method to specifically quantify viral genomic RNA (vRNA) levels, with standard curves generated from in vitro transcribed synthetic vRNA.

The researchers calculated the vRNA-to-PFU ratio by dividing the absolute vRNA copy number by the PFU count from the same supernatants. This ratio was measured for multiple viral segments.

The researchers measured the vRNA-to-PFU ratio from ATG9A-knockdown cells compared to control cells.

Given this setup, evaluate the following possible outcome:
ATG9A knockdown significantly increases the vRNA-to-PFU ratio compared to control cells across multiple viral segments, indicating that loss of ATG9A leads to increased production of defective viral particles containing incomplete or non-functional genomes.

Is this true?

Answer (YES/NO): NO